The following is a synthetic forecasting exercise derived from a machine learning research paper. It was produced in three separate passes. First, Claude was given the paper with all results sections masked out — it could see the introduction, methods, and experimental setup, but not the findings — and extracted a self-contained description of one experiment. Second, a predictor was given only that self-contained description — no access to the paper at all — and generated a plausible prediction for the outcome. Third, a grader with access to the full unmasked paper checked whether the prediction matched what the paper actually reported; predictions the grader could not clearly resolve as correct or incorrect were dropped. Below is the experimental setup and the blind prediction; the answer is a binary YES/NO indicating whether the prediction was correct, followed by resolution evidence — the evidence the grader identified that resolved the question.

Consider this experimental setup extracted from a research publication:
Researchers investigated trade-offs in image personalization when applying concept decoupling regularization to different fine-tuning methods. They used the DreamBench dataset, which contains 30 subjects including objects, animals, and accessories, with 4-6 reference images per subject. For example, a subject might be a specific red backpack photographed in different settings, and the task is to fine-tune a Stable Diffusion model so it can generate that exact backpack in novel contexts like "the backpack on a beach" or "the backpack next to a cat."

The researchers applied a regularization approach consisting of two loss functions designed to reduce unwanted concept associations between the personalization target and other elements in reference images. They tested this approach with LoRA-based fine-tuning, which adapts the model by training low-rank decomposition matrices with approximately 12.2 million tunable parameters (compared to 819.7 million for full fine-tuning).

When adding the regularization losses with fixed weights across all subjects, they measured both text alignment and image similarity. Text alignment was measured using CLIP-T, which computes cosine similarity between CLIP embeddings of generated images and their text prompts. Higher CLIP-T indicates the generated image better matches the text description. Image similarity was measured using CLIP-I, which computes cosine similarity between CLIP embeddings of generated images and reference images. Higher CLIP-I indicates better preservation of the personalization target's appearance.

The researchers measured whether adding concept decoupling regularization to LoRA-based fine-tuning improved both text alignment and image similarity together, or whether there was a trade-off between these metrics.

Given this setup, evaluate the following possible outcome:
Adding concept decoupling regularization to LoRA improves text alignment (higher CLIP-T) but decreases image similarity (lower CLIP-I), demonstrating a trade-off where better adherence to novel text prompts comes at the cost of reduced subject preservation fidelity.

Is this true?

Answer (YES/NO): YES